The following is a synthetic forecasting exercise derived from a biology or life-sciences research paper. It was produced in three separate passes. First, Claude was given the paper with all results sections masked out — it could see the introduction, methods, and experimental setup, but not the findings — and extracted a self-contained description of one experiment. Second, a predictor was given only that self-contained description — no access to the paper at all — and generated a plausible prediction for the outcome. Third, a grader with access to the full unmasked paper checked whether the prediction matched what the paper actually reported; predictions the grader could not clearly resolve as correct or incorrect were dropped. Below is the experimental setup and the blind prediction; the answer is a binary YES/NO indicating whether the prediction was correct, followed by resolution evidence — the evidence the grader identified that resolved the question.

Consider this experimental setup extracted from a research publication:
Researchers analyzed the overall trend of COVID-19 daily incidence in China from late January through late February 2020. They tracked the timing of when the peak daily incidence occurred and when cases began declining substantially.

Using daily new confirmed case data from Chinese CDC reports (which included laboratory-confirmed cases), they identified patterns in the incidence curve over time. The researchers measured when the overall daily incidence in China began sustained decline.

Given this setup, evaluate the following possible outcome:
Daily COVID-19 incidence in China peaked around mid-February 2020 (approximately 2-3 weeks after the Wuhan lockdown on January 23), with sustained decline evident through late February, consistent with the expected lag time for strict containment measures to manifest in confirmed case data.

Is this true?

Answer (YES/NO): NO